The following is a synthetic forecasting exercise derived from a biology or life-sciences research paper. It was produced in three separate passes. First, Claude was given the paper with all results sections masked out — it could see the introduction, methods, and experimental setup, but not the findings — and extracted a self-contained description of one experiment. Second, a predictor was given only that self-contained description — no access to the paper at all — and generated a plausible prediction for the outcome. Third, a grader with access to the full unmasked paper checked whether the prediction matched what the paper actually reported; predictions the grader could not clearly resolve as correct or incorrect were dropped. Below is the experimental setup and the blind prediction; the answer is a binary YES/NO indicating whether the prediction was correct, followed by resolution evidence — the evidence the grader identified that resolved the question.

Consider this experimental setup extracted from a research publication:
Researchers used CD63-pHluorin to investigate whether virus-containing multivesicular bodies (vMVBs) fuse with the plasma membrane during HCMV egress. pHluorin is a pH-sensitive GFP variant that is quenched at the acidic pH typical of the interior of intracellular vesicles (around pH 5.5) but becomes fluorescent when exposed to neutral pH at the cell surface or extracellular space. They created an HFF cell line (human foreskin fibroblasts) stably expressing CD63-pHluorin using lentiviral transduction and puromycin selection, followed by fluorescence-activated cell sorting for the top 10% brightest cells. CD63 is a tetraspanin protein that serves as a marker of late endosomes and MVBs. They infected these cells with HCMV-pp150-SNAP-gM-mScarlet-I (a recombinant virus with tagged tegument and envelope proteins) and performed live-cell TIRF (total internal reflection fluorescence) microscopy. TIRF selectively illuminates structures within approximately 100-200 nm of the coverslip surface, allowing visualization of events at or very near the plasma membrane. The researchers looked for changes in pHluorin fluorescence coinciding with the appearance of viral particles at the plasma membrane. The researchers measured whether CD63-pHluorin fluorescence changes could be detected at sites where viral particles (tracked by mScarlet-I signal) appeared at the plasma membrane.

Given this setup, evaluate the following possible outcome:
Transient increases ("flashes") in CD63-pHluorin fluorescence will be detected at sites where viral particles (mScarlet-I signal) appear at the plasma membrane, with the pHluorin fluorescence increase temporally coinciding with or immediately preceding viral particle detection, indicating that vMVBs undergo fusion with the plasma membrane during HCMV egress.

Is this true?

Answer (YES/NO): YES